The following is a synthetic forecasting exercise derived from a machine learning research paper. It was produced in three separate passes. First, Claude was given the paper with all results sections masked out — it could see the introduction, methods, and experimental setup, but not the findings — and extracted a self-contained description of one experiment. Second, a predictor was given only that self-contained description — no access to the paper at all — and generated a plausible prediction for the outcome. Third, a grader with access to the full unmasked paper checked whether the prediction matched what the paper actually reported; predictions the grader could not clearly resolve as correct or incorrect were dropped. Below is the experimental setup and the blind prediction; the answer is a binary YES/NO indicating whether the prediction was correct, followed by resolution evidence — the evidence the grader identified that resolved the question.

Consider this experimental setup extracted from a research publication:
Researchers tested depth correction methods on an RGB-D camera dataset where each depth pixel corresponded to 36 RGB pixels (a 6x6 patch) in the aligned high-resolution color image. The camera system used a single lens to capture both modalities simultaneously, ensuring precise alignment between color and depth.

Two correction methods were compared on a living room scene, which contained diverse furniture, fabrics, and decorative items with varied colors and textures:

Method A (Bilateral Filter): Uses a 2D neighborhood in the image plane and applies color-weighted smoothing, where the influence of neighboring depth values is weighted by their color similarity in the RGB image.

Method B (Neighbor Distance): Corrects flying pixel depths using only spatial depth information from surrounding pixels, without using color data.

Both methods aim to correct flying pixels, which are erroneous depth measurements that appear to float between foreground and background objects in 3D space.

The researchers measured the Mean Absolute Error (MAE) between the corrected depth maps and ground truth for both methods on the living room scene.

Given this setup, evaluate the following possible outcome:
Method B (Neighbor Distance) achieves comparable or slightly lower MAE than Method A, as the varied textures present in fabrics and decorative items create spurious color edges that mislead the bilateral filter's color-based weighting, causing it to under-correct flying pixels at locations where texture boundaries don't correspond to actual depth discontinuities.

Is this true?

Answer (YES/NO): YES